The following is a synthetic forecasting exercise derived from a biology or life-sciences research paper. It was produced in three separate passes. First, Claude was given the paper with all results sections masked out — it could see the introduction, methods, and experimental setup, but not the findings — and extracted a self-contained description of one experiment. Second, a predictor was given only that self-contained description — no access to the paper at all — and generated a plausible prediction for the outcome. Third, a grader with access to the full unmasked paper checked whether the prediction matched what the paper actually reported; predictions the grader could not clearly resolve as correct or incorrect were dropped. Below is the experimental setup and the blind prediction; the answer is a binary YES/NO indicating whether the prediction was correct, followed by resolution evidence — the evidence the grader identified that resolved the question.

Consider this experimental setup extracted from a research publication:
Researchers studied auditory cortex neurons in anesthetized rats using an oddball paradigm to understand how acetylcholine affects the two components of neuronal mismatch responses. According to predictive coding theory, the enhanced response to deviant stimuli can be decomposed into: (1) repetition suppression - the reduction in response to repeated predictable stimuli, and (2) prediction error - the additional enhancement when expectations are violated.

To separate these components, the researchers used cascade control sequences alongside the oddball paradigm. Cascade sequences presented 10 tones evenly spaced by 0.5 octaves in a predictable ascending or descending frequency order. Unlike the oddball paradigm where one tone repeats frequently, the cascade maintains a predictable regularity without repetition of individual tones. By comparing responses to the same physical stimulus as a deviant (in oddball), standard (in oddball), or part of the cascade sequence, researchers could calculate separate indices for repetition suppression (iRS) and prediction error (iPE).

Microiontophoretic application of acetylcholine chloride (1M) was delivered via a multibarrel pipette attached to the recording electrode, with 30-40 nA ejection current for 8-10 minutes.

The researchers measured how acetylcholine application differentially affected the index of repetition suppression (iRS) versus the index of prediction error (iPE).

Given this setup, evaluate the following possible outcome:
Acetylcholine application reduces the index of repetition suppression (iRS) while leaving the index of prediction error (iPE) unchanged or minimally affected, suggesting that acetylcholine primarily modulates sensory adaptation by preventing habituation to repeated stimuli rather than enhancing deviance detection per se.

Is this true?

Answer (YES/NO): NO